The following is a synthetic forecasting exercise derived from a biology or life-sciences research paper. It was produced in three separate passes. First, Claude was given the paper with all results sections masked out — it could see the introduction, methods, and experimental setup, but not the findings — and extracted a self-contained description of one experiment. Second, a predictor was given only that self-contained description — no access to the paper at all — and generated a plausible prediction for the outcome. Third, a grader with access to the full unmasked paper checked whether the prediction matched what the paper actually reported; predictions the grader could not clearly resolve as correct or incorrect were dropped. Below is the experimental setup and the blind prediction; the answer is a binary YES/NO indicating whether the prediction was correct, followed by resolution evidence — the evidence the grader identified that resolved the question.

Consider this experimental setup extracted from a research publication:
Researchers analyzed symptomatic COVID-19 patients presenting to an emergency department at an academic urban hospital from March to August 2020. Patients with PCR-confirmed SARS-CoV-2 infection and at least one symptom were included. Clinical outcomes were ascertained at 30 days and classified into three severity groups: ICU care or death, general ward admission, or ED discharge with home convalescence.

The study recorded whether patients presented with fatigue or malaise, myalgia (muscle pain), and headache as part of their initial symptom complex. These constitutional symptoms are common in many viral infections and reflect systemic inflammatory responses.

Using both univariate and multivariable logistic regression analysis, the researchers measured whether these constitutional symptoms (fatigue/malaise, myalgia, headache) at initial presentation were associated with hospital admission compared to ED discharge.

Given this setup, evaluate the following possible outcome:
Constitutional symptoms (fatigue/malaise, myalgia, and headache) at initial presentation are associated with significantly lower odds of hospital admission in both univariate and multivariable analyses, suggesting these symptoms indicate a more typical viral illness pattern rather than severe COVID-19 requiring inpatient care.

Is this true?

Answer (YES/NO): NO